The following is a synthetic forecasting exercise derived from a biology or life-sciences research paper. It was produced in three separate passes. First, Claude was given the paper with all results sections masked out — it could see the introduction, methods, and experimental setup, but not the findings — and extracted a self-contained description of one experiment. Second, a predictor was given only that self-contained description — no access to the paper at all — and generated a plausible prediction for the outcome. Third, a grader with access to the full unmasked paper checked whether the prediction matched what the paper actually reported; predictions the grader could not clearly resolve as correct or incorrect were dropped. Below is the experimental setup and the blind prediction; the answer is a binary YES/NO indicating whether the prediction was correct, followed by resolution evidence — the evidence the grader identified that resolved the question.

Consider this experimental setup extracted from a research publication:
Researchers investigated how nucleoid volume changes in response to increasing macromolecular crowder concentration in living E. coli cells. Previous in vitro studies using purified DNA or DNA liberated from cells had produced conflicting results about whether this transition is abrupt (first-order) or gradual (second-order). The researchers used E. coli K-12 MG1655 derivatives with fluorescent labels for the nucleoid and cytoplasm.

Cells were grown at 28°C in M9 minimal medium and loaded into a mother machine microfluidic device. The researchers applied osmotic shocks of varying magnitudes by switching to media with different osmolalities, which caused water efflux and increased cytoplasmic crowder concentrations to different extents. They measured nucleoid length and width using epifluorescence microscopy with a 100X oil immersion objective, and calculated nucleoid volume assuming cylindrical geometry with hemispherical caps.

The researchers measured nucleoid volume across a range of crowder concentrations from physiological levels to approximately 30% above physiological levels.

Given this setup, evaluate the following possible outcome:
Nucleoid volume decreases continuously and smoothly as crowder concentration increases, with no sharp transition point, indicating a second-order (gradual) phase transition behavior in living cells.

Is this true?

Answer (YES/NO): YES